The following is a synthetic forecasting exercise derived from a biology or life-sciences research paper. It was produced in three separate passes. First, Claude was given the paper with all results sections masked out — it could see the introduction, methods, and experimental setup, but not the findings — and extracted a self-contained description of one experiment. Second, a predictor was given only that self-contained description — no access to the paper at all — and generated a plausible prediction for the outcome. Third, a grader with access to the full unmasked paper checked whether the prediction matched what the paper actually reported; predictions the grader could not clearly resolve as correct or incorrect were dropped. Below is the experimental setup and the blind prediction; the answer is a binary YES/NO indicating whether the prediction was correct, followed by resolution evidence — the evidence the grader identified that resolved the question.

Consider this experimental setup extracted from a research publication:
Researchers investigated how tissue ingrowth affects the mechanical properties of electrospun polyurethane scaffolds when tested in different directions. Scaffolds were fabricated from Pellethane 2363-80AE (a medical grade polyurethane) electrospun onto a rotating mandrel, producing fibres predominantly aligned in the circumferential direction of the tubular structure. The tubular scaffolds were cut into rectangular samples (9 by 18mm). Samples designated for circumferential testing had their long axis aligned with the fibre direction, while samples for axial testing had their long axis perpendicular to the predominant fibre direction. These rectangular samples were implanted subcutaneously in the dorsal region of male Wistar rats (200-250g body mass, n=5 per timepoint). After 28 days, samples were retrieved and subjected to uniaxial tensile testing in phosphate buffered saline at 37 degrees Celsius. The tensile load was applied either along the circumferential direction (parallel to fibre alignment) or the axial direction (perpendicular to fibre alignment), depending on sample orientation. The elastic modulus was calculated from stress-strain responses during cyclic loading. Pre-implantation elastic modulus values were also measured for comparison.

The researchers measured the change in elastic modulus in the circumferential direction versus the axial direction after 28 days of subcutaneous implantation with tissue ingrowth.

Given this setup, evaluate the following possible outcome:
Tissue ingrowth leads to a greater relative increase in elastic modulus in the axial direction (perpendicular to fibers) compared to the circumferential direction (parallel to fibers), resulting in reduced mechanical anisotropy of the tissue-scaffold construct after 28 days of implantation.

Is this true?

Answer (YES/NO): NO